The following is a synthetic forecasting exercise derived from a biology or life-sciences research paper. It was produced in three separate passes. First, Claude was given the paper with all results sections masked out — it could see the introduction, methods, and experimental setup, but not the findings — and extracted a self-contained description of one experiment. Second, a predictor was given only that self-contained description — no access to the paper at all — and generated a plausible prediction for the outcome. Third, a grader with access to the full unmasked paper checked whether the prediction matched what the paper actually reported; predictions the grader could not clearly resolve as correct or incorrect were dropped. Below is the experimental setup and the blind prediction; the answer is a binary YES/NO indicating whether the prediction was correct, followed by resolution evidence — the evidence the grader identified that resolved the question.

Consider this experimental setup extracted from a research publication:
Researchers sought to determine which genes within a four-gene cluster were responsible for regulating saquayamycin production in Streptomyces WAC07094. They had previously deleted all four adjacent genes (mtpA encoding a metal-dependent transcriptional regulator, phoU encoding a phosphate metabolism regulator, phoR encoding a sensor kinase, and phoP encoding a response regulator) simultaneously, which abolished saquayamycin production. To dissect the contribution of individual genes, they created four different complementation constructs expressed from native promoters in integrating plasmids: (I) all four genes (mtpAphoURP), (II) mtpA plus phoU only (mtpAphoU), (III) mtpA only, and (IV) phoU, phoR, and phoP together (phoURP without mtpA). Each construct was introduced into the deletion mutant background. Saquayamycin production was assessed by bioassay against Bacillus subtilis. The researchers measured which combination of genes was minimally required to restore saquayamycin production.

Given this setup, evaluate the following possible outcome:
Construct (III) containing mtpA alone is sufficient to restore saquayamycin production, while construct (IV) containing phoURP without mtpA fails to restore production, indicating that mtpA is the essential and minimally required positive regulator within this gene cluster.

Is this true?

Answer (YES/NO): NO